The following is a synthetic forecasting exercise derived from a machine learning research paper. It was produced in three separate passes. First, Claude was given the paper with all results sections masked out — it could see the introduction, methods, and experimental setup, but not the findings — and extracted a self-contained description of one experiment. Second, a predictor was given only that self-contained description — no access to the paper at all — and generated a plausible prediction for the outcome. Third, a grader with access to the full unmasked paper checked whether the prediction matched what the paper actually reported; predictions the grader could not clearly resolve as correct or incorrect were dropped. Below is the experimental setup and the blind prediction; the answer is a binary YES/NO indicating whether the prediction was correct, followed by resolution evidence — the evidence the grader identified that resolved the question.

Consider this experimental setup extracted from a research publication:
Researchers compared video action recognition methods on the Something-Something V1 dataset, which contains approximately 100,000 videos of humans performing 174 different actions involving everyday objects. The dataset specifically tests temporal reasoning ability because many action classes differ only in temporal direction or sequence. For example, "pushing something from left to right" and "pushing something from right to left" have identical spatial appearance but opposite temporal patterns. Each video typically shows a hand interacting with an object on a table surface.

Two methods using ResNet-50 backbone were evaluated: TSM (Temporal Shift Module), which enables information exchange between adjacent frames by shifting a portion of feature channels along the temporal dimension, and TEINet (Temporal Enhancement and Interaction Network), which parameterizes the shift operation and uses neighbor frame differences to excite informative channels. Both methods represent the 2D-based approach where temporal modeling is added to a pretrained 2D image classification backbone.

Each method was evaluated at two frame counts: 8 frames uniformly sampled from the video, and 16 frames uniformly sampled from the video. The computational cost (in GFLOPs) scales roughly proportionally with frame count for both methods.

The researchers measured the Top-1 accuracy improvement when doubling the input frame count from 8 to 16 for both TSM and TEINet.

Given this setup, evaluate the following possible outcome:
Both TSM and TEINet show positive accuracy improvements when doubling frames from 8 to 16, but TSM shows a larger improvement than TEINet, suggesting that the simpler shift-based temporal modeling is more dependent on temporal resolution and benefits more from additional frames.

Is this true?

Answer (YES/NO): NO